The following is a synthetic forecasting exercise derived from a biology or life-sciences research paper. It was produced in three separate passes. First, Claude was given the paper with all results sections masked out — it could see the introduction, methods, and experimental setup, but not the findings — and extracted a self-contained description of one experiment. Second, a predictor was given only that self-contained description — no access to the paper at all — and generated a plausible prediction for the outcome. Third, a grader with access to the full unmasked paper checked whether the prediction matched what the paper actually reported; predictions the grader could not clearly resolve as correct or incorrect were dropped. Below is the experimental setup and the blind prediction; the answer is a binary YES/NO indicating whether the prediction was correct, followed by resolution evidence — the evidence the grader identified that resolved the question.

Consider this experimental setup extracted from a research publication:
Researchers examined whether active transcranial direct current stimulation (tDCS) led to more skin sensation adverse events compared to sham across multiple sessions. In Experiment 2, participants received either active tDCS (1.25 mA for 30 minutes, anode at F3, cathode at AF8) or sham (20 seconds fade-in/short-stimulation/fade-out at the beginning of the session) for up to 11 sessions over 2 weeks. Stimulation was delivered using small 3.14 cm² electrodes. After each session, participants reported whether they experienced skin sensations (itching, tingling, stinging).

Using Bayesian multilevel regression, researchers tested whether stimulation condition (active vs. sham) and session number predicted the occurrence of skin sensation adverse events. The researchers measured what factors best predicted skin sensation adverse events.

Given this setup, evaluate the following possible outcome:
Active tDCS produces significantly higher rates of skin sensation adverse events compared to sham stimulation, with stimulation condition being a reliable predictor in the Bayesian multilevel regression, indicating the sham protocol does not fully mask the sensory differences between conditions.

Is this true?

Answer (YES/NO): YES